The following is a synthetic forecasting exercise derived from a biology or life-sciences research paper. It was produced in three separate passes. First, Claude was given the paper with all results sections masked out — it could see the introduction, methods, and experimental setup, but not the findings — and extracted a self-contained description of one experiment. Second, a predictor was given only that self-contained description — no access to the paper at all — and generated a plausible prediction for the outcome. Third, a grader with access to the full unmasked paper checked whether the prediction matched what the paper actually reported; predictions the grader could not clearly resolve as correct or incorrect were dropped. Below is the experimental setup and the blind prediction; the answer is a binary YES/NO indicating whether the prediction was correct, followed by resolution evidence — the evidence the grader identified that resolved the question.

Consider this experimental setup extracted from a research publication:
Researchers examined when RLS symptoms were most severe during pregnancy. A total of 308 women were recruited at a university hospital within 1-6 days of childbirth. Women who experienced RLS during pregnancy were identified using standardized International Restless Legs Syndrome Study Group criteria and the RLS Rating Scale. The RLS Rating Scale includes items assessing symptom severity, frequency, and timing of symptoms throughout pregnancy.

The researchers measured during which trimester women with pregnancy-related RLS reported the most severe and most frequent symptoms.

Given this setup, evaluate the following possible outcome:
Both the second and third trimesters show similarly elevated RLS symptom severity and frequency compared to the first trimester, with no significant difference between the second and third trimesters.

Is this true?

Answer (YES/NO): NO